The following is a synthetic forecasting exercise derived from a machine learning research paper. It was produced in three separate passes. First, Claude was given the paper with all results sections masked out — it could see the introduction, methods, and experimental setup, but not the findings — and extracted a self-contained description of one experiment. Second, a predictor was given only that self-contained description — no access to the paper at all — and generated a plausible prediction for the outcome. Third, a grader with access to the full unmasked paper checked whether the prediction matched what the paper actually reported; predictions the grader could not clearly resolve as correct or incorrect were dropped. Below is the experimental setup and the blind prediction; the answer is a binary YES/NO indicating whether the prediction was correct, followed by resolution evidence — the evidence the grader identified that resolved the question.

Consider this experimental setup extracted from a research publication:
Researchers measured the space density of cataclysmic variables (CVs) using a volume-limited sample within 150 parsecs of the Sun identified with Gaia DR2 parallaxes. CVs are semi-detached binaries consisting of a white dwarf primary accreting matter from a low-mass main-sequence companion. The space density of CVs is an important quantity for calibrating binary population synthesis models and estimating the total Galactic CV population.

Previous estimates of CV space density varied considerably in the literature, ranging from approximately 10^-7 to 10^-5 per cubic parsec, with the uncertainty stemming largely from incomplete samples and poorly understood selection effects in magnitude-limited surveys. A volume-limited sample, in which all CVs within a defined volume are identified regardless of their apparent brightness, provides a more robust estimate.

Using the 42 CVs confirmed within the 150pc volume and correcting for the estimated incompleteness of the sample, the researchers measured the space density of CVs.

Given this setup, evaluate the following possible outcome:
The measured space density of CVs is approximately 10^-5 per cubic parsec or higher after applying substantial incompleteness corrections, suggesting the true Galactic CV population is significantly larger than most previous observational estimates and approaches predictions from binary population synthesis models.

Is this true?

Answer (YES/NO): NO